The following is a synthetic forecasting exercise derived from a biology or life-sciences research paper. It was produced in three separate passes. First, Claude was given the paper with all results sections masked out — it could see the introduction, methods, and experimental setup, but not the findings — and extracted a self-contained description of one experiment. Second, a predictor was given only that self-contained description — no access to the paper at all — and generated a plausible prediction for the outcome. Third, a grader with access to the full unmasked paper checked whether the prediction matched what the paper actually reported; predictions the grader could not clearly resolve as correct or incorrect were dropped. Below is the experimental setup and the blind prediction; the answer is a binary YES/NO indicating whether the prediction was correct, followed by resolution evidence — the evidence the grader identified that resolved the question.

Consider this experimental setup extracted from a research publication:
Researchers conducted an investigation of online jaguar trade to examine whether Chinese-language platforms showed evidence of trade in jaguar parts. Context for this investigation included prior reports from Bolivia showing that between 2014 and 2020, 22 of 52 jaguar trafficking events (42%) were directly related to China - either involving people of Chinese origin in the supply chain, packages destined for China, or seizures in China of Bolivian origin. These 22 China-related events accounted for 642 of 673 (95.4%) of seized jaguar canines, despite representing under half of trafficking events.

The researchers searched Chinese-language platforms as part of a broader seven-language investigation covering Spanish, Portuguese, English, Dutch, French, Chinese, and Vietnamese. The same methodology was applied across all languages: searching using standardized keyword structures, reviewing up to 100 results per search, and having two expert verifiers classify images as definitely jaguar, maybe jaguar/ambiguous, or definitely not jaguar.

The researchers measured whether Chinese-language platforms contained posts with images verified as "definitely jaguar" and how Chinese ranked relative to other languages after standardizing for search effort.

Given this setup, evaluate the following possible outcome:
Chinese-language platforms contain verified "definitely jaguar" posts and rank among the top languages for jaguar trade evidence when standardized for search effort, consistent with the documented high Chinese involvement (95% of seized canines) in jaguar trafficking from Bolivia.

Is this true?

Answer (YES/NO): YES